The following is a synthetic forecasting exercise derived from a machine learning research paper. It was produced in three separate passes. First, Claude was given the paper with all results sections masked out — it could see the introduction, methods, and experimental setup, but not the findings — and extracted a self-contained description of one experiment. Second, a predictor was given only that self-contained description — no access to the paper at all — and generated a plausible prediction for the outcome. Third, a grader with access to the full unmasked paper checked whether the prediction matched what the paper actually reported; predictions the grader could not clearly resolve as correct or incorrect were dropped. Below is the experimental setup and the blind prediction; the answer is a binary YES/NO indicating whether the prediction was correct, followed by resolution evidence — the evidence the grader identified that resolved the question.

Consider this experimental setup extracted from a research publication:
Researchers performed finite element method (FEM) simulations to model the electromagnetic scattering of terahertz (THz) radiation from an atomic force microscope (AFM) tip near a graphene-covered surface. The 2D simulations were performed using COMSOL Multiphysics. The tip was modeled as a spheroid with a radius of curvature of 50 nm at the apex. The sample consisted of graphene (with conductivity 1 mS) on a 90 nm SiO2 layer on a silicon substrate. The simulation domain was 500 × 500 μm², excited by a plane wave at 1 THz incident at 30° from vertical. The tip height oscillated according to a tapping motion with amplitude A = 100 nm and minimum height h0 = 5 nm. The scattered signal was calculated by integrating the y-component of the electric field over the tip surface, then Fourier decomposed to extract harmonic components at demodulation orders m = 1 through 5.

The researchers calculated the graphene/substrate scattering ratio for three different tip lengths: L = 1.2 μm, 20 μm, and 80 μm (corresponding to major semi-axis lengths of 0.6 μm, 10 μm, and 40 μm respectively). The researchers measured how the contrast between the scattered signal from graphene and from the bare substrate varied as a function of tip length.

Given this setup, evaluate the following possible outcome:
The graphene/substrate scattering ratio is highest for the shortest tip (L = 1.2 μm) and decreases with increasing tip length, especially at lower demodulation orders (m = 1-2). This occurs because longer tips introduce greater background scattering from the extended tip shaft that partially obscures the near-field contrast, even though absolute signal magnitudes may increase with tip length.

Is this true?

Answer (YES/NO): NO